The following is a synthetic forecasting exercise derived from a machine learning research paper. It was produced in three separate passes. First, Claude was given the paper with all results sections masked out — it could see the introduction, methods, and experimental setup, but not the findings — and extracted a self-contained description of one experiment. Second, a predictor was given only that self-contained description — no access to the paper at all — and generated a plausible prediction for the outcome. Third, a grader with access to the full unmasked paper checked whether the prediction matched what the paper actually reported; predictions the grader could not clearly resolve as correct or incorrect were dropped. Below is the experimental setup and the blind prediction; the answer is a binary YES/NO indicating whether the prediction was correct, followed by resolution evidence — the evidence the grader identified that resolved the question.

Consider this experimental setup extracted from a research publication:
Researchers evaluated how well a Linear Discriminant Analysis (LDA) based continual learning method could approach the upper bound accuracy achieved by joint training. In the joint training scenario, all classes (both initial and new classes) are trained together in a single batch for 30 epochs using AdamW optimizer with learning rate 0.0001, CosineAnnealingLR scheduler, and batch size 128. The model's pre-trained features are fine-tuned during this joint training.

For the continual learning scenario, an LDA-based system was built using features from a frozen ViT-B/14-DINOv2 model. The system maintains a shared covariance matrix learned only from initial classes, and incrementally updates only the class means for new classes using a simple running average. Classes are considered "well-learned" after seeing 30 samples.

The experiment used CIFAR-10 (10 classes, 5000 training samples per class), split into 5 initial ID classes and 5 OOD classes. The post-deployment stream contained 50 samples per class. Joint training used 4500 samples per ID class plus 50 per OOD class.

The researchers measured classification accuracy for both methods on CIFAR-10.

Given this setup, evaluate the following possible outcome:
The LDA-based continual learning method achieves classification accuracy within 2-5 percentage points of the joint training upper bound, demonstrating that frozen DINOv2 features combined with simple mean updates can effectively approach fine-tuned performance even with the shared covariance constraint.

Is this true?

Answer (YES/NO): NO